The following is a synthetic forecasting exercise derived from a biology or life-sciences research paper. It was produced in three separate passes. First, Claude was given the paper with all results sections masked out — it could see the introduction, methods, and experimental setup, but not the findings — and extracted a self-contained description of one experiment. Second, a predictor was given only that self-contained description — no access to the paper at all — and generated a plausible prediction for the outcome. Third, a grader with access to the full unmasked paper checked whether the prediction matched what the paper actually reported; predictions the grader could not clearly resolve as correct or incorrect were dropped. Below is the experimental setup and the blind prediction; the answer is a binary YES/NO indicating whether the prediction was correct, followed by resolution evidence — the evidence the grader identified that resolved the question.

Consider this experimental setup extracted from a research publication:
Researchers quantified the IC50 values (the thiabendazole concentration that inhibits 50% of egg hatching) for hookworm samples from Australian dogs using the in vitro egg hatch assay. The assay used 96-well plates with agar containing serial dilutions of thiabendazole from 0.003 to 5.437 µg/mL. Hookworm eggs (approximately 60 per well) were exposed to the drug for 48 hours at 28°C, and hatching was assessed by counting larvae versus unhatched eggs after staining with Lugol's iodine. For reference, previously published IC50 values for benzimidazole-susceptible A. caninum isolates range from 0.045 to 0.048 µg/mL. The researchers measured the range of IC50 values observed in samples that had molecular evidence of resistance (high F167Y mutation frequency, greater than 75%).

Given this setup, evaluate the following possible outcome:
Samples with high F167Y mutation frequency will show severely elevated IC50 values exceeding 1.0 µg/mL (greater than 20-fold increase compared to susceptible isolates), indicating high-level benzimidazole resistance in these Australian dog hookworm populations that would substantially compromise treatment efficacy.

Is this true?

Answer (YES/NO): NO